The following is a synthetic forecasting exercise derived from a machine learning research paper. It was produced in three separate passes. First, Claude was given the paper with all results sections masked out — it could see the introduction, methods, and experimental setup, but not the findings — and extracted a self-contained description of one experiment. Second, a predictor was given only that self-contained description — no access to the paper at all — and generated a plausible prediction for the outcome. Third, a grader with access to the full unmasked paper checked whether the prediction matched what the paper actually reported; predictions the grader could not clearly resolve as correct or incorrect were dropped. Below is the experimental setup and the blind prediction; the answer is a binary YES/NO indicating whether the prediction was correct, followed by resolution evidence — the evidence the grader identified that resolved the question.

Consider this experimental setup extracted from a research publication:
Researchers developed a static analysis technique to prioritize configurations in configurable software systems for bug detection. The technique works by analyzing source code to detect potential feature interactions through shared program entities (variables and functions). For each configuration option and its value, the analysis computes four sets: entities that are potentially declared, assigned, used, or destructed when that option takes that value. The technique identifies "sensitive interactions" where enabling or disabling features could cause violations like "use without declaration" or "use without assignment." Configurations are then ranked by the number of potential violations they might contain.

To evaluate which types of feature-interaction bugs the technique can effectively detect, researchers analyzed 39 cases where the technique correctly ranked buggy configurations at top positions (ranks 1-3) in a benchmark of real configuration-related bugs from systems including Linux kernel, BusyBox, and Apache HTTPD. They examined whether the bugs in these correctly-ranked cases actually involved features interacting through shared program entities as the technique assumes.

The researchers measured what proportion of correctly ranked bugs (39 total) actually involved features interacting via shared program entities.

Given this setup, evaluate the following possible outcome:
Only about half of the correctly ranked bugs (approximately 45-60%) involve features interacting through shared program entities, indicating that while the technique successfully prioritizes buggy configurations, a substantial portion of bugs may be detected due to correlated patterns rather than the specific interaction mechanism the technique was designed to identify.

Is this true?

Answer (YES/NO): NO